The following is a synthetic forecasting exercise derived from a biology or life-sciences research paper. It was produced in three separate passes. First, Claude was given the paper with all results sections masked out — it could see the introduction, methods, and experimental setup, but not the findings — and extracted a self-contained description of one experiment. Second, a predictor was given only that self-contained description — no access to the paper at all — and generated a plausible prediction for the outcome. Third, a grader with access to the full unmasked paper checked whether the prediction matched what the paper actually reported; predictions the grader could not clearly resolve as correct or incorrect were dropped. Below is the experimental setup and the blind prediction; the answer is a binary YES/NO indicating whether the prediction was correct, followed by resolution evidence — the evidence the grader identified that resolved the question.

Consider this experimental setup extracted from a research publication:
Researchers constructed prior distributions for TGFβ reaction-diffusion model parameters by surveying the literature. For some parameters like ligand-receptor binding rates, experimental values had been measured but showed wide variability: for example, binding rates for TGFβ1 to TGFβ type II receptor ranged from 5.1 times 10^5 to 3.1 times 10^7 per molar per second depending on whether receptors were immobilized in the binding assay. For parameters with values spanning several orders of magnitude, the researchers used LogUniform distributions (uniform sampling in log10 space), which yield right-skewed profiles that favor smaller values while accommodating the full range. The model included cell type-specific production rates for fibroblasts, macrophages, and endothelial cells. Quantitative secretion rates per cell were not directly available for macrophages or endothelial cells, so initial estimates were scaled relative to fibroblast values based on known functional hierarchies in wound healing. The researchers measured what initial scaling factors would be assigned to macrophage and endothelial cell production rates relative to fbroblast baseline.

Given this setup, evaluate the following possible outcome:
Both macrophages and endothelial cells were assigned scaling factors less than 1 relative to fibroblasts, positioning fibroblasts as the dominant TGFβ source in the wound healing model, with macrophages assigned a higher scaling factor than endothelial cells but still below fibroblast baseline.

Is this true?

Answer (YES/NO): YES